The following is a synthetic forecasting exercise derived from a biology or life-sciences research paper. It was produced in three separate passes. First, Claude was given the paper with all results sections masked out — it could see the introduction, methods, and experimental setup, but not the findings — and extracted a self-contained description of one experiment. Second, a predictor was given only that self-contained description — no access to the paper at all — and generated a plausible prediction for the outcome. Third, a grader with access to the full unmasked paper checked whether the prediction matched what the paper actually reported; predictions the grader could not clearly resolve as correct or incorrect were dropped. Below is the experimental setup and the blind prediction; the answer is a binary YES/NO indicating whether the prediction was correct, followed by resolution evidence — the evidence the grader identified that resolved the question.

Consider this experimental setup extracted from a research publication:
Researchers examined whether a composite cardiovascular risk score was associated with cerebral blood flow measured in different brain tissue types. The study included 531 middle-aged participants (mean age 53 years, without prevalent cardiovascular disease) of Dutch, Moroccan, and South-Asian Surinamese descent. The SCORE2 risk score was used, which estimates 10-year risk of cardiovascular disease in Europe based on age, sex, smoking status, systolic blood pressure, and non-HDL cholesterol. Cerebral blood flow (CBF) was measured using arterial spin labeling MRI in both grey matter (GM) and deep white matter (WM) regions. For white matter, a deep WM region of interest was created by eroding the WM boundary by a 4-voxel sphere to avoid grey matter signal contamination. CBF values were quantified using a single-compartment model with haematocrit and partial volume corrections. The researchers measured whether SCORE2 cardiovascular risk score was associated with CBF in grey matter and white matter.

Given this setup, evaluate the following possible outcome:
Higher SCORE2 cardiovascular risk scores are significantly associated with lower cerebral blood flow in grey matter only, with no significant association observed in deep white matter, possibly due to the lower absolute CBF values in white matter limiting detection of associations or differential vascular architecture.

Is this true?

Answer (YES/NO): NO